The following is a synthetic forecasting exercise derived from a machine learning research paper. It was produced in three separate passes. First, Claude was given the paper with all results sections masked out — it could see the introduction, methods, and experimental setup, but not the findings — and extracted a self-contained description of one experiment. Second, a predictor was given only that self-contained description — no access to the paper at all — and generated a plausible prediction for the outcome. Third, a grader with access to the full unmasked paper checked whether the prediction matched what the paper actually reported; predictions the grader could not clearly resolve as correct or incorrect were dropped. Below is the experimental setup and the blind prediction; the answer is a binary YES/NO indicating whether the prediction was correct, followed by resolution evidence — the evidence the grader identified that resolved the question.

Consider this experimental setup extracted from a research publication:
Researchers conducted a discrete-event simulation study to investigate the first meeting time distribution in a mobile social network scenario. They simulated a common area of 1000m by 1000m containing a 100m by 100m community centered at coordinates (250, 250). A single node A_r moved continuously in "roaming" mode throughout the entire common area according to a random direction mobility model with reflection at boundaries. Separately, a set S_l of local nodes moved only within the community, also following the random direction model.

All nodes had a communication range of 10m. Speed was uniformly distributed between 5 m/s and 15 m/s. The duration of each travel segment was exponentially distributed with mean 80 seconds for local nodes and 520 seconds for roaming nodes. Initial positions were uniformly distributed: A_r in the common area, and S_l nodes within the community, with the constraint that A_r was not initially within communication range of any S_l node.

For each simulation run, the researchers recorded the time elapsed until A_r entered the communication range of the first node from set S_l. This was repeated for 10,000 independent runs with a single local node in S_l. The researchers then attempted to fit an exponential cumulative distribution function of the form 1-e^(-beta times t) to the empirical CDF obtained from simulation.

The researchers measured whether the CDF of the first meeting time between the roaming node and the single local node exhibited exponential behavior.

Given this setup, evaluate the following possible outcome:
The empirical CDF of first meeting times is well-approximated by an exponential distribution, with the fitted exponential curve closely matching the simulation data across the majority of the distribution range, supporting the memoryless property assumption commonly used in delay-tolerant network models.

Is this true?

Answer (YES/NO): YES